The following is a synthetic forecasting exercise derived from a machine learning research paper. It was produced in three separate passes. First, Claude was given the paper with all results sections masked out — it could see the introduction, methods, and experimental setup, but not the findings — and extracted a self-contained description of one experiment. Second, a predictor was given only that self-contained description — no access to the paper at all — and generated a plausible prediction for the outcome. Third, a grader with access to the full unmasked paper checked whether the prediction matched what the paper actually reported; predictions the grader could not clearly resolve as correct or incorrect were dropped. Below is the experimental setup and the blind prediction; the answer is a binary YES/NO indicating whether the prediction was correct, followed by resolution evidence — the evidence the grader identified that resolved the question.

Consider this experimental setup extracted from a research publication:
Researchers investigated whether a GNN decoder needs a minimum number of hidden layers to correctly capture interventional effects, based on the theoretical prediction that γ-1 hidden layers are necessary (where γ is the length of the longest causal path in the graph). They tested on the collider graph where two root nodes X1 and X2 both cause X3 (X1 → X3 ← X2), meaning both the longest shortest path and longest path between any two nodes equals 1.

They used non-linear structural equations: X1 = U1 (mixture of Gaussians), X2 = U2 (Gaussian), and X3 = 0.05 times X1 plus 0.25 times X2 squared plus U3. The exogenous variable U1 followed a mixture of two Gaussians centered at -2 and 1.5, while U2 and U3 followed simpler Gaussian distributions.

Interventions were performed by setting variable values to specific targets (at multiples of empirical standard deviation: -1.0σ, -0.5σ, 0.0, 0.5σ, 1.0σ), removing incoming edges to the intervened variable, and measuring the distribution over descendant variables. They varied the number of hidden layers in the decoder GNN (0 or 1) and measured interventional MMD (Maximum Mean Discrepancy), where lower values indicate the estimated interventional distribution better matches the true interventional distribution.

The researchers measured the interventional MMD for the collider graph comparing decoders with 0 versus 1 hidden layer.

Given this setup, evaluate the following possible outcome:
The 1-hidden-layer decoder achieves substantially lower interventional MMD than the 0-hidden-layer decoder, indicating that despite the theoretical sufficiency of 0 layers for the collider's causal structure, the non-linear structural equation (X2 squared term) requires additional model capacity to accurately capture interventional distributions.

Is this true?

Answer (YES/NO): NO